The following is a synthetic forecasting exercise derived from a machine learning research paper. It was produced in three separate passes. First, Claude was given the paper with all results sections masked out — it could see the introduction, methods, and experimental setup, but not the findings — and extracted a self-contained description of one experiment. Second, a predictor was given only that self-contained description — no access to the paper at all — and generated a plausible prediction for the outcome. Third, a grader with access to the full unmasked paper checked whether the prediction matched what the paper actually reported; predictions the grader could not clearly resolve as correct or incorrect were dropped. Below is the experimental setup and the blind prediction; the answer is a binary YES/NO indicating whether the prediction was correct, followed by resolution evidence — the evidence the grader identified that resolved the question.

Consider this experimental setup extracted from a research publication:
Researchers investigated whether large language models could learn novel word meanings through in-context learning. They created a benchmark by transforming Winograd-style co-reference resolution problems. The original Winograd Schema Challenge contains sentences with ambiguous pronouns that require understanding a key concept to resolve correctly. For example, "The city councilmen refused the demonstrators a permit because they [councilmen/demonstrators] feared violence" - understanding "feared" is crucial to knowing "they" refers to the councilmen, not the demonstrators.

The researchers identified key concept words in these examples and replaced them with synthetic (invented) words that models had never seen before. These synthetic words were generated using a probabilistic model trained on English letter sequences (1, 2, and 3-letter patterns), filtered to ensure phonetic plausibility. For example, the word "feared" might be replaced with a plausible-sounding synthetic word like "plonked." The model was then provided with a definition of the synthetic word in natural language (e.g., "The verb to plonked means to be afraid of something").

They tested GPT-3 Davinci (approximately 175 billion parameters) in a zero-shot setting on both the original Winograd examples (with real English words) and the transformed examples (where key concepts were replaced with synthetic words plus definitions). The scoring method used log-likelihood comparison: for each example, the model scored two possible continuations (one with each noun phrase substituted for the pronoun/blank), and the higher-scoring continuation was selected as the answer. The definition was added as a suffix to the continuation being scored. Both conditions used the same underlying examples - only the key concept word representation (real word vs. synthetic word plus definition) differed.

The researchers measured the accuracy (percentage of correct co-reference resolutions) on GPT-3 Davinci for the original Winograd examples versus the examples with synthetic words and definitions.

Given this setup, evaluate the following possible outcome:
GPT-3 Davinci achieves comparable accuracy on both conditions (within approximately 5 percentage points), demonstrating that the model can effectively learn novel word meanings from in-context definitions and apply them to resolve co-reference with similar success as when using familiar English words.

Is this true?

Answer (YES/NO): NO